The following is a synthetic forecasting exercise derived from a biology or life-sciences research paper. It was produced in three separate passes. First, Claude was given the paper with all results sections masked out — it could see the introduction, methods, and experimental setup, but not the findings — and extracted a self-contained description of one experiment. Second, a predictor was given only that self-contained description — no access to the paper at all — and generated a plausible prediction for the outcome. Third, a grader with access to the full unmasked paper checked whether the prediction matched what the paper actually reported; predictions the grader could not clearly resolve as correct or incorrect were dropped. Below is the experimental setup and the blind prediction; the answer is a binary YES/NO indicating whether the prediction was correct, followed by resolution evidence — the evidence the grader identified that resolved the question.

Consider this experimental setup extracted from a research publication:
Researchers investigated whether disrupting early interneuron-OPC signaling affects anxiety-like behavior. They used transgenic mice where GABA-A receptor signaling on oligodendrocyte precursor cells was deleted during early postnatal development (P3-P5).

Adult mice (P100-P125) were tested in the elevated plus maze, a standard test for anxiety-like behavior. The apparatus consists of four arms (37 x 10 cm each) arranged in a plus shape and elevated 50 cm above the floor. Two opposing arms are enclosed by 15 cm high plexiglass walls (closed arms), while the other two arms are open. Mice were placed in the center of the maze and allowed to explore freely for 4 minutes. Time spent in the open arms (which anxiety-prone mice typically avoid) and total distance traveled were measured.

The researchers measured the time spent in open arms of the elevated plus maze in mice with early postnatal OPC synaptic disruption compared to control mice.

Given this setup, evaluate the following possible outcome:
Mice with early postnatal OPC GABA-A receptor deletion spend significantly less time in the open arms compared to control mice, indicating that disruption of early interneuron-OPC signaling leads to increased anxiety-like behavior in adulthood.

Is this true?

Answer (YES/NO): NO